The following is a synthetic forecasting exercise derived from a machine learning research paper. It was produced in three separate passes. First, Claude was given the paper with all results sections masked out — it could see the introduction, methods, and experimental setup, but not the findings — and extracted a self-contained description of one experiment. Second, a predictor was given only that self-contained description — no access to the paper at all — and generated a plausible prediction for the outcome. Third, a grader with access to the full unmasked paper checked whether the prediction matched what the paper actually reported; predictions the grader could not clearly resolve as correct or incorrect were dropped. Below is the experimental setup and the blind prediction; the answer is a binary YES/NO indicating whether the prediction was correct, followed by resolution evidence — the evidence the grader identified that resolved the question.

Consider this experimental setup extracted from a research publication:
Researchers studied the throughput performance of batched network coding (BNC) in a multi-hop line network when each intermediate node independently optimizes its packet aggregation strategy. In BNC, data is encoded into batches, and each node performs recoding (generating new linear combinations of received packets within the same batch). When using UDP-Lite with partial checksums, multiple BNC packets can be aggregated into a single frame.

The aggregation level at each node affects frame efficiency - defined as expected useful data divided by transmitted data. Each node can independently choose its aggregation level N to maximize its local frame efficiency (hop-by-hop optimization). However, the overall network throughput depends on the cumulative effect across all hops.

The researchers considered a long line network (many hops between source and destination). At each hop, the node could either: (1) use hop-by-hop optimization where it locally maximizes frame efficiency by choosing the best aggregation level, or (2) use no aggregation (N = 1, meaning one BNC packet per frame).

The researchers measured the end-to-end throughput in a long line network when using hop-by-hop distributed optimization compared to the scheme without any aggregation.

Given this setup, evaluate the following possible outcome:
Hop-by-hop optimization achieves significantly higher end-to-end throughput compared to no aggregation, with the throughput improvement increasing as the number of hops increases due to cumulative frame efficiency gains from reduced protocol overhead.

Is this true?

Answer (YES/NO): NO